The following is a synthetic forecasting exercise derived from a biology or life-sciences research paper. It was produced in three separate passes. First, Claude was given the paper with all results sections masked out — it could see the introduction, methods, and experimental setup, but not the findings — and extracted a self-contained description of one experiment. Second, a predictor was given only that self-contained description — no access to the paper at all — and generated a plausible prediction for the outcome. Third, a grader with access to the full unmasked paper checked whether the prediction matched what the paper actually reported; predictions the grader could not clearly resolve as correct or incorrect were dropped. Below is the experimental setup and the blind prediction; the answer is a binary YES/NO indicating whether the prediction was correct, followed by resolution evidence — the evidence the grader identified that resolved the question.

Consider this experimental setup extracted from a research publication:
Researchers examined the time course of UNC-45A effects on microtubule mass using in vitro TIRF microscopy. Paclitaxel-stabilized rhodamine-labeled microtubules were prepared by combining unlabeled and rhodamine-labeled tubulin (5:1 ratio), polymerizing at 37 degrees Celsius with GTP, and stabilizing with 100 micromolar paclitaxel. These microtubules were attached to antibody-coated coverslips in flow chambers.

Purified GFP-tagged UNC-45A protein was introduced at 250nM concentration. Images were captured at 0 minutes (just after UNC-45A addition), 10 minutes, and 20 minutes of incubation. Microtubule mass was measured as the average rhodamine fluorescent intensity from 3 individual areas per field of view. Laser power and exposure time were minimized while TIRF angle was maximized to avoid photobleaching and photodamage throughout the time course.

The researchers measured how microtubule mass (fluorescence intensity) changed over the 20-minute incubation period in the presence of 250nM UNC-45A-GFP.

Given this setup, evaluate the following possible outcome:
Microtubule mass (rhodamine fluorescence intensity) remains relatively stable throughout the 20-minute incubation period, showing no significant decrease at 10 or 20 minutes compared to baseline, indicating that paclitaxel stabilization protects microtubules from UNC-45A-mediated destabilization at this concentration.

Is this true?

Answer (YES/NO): NO